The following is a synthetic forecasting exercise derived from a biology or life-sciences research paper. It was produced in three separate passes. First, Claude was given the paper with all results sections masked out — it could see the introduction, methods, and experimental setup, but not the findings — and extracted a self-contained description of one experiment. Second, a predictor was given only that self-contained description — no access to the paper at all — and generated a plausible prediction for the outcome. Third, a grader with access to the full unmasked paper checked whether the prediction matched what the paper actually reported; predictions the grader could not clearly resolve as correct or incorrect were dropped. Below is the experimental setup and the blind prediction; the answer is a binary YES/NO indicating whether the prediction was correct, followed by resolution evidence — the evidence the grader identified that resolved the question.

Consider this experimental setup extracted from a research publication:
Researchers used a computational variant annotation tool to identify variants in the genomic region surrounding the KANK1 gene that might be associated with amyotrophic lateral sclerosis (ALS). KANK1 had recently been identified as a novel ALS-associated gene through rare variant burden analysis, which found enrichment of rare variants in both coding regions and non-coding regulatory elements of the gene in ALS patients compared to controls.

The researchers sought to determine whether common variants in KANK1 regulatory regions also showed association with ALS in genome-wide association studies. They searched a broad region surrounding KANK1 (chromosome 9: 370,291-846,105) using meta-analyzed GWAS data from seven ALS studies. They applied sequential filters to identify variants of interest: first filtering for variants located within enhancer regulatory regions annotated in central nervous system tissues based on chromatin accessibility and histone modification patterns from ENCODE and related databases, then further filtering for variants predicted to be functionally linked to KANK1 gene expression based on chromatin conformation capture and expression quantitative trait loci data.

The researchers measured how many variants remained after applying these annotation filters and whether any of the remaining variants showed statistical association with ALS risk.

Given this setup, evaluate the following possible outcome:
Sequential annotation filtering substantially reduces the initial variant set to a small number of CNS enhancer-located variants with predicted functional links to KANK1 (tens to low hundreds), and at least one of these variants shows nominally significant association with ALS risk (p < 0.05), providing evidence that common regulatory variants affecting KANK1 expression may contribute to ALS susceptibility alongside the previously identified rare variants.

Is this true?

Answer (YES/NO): YES